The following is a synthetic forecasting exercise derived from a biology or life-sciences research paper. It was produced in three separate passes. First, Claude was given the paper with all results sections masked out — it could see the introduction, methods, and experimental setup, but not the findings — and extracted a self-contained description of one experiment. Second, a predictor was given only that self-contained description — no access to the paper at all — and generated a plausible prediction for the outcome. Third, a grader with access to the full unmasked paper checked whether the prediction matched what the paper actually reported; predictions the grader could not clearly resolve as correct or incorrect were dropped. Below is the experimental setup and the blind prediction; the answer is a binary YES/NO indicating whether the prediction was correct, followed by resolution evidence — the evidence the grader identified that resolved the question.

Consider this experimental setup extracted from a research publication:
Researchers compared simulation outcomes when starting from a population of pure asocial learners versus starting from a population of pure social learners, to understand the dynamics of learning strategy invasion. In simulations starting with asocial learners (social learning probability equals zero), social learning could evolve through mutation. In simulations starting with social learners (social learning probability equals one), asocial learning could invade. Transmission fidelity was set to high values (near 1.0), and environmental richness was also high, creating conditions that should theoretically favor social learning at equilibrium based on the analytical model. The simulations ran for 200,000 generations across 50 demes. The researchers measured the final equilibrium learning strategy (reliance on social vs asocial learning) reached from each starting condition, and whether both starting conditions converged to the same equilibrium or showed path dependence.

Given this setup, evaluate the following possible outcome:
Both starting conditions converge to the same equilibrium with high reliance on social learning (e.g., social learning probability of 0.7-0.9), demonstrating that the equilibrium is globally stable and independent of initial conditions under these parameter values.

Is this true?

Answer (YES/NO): NO